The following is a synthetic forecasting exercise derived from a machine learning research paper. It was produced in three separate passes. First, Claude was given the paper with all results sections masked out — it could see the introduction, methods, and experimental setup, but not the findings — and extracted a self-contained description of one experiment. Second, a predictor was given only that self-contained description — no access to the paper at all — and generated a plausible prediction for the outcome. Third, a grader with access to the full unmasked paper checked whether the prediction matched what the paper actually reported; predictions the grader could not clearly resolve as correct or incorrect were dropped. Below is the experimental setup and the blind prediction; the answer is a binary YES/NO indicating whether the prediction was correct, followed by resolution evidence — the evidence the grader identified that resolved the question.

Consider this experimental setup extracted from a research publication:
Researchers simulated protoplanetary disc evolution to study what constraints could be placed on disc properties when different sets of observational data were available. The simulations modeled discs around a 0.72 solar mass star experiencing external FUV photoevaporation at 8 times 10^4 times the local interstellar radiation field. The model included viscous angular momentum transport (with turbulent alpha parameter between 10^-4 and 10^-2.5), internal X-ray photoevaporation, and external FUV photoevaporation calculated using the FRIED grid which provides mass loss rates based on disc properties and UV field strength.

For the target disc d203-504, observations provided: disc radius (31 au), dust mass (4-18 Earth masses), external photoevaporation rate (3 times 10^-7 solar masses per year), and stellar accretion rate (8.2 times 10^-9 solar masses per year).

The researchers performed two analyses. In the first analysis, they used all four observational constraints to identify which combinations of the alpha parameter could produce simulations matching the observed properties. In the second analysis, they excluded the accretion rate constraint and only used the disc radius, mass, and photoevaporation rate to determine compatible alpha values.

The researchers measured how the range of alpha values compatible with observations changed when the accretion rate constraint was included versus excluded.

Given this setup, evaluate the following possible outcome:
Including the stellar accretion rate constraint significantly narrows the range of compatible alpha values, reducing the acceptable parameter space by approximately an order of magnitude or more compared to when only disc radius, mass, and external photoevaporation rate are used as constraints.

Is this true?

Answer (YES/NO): YES